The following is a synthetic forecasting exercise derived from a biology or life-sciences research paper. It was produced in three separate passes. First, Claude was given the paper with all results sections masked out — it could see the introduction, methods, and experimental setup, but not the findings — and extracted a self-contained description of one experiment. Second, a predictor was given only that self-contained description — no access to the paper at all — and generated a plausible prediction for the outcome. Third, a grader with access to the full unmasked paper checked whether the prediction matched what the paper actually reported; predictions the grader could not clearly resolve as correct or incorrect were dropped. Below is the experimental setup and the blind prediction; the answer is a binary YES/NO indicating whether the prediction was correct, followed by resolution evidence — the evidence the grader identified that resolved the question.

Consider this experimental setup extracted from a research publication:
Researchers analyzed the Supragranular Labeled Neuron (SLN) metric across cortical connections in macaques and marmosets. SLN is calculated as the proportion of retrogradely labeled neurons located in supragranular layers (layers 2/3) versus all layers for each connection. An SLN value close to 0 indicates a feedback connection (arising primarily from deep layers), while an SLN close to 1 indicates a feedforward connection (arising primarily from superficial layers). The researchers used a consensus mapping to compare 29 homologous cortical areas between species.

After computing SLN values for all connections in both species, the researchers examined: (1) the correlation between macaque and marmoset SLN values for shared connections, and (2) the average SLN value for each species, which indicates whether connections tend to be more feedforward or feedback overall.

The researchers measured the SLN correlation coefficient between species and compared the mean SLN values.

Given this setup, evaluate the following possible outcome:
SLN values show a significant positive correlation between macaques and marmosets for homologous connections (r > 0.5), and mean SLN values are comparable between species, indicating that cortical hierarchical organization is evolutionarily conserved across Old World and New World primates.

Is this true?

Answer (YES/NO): NO